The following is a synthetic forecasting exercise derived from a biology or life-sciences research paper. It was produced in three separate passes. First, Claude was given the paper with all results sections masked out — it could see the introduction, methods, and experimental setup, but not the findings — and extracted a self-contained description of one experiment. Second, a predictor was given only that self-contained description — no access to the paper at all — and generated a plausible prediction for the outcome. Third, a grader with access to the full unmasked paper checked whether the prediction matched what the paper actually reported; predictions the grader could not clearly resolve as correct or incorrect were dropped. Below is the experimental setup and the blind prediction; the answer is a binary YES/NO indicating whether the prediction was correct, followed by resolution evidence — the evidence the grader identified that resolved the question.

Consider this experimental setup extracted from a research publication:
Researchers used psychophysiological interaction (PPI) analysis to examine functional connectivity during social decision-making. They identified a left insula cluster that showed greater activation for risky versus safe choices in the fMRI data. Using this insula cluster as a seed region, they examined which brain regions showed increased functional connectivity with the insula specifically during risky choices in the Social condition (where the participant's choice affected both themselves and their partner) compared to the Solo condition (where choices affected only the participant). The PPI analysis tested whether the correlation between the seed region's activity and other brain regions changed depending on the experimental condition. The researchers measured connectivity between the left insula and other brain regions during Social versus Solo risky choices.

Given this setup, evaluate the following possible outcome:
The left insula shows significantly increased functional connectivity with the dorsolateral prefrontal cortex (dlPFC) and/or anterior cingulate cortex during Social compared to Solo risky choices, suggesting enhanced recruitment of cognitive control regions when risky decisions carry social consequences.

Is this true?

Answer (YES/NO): NO